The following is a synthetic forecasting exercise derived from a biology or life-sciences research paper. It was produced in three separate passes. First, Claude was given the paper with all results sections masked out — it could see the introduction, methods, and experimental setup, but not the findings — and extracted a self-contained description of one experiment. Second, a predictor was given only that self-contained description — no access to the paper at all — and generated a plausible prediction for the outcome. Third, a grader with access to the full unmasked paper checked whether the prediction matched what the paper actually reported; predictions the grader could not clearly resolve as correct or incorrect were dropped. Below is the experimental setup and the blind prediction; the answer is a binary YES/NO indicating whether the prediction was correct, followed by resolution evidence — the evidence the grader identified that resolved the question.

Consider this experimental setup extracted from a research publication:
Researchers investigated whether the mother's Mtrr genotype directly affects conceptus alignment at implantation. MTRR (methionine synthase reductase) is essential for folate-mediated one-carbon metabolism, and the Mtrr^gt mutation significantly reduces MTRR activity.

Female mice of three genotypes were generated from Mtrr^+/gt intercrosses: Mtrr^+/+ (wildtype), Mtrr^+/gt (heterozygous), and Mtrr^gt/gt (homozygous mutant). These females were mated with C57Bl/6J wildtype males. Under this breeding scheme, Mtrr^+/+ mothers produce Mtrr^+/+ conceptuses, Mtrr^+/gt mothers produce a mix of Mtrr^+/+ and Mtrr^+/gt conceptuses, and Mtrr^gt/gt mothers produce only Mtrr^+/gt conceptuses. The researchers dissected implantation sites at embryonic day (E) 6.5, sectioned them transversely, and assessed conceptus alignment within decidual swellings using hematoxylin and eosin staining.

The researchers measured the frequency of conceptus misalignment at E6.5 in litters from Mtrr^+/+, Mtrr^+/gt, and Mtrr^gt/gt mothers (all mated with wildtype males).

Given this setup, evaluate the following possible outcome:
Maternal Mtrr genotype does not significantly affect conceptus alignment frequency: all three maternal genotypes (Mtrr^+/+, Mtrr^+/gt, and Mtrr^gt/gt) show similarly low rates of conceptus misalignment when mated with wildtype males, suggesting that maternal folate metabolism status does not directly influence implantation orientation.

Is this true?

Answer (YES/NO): NO